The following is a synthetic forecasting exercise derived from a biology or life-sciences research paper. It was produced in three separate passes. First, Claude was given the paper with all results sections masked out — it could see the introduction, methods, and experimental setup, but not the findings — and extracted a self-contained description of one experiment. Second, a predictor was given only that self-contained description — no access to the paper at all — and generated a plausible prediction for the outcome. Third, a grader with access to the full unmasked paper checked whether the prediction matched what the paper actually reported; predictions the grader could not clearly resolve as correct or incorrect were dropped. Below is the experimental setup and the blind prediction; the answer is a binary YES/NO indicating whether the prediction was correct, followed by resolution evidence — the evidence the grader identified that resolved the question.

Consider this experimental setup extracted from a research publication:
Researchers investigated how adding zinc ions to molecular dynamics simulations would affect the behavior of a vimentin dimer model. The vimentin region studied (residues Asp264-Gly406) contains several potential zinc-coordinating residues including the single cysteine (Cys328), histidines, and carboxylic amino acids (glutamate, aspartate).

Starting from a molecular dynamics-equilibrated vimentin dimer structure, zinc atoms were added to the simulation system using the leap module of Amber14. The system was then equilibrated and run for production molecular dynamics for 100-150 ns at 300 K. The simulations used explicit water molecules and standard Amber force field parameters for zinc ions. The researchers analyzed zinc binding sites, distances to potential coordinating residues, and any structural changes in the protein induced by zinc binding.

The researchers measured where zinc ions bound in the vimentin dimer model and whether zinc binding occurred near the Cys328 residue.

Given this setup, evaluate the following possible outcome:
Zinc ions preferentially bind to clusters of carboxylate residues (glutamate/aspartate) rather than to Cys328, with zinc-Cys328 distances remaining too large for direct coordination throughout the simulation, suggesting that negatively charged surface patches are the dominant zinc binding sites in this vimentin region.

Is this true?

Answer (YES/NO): NO